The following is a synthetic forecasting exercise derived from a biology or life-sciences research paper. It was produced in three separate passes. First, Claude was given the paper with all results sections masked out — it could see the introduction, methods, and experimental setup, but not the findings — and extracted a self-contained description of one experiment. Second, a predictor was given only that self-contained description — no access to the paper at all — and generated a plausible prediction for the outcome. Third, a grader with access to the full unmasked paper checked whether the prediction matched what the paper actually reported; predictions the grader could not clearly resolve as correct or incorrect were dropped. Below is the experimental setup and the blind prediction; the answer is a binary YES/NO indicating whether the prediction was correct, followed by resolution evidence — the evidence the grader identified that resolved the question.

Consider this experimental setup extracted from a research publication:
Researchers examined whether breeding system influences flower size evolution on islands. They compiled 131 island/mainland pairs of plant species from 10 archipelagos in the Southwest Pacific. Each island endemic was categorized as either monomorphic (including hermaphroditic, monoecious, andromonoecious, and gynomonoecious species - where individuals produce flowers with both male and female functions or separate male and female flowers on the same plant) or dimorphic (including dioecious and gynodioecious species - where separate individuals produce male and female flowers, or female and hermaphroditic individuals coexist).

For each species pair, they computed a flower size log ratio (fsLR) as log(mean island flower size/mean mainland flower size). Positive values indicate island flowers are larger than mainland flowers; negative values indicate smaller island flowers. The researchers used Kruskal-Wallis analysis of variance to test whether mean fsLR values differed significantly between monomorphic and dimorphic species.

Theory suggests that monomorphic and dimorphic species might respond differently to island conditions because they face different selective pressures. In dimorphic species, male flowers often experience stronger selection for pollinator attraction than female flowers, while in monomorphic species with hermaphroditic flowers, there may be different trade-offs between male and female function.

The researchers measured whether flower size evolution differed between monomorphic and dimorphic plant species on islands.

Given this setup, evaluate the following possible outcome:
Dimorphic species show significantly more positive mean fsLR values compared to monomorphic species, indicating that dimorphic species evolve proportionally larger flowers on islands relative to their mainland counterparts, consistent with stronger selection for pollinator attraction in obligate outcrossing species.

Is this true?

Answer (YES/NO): NO